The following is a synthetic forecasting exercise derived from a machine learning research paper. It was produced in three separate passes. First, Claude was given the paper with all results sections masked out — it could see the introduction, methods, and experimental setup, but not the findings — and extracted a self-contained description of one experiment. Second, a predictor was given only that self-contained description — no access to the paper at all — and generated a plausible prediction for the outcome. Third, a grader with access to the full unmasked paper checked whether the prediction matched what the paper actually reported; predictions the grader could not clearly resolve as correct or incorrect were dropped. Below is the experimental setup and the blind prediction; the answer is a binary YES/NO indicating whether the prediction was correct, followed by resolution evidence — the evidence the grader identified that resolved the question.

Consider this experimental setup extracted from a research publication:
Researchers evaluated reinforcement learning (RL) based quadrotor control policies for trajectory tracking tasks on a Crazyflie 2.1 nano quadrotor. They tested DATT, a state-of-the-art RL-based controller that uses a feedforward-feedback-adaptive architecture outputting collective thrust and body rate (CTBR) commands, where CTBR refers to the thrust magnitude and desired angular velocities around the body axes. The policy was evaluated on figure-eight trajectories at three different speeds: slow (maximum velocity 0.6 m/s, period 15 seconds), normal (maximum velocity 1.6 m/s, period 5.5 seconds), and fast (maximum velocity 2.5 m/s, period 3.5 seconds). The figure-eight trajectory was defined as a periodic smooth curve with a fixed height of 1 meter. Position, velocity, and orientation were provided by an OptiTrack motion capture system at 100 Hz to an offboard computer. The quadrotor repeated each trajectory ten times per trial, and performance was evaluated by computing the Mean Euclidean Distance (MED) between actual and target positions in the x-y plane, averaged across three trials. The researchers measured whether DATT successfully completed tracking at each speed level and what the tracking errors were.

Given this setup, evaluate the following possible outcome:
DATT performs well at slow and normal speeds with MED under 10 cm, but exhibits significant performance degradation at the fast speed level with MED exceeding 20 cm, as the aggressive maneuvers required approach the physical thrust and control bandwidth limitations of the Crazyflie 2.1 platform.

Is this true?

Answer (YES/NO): NO